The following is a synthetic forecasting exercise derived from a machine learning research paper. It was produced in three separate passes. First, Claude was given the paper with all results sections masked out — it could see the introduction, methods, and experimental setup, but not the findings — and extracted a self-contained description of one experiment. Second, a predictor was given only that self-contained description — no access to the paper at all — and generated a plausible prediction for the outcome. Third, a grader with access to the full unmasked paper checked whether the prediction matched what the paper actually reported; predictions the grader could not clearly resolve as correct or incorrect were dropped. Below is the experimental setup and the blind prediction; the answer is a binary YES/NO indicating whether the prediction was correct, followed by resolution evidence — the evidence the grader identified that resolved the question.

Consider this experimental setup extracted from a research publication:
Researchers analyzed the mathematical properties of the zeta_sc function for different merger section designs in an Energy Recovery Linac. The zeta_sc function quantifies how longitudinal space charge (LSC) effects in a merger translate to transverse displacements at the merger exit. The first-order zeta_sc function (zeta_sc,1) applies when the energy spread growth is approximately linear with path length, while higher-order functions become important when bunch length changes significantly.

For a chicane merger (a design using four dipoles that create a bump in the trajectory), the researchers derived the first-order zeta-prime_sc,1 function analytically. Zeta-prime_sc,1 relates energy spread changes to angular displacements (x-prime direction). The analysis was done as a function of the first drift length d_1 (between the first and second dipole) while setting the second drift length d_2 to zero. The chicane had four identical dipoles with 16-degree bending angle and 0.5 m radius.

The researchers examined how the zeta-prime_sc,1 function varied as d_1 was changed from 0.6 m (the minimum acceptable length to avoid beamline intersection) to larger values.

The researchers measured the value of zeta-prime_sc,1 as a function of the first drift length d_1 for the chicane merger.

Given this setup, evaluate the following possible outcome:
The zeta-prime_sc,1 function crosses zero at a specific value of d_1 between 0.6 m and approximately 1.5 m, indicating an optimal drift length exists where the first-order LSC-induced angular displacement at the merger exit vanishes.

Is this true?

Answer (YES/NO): NO